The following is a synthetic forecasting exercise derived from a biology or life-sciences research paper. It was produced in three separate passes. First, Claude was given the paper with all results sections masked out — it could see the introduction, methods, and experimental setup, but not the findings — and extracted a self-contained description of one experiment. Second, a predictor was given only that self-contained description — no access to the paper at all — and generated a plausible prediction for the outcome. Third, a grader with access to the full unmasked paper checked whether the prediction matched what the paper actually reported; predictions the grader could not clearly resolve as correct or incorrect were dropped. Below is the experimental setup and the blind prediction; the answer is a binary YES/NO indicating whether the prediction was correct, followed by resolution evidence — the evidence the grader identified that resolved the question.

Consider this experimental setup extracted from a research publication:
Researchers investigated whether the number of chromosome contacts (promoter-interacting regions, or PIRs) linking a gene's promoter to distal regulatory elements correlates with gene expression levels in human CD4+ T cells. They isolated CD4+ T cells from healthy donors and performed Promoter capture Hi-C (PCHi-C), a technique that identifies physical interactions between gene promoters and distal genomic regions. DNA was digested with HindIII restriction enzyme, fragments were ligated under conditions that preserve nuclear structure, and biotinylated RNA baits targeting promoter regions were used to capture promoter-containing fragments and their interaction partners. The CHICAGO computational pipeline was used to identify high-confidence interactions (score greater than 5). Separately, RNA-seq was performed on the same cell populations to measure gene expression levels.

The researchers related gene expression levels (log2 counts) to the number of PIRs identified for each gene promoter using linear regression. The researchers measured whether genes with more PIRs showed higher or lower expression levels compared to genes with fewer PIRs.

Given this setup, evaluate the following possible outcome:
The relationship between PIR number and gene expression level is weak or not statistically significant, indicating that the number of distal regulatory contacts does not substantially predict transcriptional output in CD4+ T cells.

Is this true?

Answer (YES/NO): NO